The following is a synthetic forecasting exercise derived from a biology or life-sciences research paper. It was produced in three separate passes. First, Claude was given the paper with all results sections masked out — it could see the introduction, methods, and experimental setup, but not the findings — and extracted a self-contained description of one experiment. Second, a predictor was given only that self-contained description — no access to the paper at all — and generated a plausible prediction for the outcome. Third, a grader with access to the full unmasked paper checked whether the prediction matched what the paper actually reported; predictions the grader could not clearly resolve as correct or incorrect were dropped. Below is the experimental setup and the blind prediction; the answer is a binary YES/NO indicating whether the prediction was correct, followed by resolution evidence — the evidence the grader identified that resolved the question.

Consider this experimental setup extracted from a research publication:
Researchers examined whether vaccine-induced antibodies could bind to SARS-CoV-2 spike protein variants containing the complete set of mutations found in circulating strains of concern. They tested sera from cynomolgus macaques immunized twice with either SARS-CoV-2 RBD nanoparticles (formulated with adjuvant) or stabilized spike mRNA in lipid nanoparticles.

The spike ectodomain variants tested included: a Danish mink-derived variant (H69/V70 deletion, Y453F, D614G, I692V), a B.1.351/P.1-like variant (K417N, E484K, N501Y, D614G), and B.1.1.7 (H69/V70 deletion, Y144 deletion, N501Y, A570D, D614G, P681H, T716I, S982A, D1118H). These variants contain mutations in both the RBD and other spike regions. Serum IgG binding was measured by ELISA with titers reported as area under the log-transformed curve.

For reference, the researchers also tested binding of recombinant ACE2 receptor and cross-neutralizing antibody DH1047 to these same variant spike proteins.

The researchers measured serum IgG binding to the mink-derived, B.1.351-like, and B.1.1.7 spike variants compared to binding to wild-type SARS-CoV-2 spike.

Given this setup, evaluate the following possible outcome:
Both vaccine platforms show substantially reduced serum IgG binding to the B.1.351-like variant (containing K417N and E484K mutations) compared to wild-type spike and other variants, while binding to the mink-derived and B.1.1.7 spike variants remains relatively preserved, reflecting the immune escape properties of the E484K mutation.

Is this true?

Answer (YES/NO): NO